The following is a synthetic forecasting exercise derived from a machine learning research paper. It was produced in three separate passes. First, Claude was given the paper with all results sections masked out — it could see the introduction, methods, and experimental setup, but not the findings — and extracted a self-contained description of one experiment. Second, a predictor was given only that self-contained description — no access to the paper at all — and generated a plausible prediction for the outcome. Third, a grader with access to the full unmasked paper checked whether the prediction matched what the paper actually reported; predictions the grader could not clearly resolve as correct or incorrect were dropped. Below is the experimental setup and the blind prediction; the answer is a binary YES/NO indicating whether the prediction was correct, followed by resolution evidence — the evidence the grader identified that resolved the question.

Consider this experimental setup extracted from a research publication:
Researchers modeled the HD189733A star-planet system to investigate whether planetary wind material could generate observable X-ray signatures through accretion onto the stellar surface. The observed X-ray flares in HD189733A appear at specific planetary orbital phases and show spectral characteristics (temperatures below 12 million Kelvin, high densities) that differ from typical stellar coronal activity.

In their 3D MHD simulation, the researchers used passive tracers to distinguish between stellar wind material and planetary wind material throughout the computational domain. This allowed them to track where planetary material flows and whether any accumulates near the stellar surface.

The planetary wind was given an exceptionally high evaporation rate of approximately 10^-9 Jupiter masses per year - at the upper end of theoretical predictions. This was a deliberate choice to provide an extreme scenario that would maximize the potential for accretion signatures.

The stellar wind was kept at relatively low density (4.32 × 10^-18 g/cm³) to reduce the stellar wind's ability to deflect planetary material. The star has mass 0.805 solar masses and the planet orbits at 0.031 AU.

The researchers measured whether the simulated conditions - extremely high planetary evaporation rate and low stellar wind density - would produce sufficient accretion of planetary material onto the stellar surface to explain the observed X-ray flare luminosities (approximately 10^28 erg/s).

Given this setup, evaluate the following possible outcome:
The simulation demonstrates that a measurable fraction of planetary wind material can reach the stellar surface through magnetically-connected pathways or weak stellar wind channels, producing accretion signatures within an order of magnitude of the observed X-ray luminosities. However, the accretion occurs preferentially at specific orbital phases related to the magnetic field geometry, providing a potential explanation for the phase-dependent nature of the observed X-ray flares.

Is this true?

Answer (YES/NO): NO